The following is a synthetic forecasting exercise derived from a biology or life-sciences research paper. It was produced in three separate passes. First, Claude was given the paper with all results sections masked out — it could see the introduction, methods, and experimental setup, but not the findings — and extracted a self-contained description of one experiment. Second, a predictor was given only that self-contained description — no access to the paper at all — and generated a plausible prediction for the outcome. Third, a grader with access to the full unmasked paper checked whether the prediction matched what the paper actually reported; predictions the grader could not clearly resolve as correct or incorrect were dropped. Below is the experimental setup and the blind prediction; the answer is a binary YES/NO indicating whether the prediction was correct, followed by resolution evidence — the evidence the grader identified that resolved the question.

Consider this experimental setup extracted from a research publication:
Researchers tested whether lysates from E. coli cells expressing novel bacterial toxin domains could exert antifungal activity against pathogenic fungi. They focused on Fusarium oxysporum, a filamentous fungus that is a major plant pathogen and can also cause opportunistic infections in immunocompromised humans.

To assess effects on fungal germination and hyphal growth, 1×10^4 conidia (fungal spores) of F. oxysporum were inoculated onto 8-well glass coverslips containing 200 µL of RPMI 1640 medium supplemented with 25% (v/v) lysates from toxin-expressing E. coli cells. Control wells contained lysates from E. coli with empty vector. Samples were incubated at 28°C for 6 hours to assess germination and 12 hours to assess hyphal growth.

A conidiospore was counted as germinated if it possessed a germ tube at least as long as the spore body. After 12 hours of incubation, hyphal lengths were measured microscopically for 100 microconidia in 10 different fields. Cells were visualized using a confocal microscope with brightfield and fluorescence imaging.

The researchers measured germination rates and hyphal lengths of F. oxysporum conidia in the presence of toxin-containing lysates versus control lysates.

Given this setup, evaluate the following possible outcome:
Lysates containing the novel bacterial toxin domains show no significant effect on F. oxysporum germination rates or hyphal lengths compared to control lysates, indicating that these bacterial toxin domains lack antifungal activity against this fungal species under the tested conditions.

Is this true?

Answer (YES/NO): NO